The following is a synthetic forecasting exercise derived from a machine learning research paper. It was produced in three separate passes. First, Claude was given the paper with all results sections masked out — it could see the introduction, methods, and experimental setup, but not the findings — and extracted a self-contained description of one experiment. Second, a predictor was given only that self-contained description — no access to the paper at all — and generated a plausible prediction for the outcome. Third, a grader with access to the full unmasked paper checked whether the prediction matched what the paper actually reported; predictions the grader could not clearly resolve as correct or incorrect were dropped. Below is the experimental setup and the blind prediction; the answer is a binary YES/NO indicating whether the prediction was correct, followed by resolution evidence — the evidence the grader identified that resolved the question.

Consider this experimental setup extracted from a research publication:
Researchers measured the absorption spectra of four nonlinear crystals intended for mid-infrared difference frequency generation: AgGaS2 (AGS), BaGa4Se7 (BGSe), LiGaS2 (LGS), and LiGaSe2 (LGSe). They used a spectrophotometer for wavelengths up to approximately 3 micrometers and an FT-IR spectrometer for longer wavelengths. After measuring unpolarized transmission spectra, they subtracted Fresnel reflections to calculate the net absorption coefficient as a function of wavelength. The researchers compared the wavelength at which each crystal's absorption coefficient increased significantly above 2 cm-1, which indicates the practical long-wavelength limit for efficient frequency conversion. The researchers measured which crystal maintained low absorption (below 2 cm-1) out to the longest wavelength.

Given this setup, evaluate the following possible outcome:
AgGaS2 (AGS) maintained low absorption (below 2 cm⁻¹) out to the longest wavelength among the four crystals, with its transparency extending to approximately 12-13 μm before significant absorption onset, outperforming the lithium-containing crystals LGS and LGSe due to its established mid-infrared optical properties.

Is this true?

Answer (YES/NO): NO